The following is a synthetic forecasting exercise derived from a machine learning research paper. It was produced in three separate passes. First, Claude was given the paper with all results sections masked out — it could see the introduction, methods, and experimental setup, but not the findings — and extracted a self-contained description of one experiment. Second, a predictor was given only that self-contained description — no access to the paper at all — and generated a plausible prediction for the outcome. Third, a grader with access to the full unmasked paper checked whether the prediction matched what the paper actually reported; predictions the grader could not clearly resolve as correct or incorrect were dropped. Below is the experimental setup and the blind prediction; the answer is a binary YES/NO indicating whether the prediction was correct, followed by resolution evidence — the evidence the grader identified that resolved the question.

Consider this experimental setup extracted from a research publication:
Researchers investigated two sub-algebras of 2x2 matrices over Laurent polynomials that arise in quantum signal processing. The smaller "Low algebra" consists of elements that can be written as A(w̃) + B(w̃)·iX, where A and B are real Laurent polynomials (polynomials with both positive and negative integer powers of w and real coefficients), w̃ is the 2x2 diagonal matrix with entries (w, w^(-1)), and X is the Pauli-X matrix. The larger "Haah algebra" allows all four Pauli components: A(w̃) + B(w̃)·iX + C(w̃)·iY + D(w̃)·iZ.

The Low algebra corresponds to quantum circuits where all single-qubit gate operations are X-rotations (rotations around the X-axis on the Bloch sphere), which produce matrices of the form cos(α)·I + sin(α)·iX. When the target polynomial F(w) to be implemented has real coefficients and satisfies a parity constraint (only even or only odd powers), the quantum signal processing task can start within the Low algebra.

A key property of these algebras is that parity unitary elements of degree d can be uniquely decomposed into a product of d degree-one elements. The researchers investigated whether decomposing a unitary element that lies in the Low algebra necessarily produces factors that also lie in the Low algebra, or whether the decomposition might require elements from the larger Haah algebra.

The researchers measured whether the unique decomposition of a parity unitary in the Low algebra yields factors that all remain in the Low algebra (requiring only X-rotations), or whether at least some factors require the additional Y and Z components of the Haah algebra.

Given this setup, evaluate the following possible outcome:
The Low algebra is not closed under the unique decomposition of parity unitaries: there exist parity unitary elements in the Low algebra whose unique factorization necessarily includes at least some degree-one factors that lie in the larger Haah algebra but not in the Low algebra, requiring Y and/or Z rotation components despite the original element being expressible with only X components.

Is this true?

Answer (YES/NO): NO